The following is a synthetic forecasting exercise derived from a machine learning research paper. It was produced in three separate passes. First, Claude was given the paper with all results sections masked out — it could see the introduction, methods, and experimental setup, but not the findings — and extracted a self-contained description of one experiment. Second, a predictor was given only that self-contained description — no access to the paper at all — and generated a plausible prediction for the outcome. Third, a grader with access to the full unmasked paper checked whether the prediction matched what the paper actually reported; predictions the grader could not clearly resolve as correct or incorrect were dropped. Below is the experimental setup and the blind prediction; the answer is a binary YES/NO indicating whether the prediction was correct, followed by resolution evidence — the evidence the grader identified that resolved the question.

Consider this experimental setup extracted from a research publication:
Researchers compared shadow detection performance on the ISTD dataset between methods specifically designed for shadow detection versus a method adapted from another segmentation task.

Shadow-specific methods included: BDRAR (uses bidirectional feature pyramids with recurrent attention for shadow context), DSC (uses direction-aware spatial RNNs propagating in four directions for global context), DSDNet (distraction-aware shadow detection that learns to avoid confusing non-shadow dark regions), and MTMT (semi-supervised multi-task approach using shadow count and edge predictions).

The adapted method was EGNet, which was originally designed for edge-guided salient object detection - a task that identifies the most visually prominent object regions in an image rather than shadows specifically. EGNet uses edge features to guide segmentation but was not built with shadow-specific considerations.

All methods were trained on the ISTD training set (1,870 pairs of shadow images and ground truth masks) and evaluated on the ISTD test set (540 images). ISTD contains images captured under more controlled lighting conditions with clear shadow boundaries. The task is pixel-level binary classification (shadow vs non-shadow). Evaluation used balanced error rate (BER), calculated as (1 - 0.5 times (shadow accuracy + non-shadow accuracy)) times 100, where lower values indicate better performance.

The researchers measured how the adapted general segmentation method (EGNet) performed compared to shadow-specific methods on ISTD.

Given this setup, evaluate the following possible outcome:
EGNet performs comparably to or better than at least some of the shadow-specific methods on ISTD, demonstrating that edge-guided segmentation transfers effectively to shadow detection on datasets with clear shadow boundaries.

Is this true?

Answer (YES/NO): YES